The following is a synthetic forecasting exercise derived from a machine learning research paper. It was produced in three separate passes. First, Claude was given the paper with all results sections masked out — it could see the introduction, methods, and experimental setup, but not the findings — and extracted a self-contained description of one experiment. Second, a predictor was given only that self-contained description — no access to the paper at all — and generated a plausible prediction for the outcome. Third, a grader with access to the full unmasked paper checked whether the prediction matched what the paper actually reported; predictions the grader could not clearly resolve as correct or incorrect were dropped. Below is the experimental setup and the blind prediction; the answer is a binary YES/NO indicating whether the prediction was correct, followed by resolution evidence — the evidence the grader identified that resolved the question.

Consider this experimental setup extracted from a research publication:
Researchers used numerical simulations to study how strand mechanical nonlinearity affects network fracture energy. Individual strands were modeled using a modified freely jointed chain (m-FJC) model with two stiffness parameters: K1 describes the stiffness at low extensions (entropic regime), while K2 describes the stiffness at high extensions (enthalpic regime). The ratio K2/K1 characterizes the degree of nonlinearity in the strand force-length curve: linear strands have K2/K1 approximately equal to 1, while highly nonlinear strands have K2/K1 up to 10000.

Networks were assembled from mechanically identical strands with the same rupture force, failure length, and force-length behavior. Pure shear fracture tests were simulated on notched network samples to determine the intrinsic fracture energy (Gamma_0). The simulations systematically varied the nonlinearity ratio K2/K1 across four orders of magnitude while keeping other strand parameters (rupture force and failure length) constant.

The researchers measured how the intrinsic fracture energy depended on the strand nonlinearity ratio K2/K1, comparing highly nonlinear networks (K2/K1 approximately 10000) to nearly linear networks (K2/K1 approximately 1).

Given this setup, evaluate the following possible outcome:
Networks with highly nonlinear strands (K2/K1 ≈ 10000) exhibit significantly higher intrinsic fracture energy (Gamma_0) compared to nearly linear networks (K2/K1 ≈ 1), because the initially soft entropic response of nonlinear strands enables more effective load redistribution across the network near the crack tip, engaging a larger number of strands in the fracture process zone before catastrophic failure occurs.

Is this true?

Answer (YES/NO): NO